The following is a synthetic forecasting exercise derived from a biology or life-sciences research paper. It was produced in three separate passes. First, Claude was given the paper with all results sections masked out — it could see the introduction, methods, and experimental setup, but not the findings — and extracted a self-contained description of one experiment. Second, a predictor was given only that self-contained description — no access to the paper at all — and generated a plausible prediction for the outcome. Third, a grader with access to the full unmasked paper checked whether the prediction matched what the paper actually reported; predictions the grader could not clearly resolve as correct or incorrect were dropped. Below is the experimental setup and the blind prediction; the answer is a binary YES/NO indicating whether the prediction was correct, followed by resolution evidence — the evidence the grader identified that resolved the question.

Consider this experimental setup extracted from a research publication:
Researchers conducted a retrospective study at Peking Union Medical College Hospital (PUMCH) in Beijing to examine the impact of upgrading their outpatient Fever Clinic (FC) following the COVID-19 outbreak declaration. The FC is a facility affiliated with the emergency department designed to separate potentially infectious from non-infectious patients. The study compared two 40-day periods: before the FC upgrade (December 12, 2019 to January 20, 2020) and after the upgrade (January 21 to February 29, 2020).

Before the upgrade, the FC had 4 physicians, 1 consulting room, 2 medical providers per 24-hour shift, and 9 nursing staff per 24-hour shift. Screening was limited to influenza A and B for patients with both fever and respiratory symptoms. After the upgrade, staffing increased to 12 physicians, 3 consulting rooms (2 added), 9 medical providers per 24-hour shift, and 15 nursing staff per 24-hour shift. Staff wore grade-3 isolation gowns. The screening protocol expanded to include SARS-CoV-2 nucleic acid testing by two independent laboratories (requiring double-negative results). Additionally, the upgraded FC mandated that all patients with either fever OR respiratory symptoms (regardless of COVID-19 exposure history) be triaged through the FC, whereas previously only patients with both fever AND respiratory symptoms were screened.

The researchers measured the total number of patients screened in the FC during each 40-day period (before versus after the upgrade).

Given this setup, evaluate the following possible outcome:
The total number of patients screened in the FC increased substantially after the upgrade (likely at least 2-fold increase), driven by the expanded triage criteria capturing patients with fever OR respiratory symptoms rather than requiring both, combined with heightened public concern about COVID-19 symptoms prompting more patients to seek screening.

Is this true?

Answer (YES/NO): NO